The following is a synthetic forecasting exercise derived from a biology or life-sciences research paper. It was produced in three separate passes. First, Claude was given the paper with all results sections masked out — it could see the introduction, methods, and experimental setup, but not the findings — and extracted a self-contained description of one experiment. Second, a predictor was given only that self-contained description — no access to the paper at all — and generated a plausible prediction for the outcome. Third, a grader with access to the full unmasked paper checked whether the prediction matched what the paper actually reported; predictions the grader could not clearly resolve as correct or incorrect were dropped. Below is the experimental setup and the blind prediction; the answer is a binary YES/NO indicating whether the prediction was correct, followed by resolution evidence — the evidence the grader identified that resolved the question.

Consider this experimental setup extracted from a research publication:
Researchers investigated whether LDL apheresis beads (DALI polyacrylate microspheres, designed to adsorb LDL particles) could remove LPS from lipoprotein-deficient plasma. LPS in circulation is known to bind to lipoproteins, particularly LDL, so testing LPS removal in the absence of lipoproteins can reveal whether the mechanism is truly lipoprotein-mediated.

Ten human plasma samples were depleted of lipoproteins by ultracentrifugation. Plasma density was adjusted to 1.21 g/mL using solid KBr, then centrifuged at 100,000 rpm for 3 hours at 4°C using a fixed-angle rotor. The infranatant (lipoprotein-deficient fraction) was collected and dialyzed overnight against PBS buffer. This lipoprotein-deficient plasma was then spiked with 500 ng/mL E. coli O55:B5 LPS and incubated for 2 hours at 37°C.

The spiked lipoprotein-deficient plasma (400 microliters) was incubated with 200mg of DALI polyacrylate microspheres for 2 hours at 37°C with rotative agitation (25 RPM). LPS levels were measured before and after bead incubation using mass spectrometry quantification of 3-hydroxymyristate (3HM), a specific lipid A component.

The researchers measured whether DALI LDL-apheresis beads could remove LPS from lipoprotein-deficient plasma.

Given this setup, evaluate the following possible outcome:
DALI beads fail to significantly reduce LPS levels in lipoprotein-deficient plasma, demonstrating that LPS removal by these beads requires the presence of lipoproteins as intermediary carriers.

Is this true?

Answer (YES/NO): NO